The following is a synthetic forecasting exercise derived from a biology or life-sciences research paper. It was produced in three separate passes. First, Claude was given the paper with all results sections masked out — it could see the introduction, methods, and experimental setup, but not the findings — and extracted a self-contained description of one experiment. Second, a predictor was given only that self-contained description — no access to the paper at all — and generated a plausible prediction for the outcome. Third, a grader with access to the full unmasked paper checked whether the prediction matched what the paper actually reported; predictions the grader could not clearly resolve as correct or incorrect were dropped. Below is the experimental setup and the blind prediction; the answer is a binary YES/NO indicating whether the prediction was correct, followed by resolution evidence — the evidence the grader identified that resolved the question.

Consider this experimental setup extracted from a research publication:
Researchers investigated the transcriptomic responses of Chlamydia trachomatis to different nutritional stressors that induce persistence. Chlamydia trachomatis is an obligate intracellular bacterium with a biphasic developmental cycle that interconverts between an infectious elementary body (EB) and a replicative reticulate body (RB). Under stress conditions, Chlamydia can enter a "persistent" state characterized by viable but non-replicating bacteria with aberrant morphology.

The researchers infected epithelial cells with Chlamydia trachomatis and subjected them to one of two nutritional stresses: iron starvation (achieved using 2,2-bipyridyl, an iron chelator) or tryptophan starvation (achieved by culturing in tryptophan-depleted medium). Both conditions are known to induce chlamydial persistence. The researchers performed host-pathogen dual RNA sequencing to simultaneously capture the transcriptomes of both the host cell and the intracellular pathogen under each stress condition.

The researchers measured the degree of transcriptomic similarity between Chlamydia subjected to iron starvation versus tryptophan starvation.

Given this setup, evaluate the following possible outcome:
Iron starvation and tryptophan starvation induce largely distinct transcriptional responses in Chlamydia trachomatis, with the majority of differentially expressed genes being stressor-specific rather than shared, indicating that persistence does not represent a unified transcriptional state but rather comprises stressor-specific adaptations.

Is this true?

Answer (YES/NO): NO